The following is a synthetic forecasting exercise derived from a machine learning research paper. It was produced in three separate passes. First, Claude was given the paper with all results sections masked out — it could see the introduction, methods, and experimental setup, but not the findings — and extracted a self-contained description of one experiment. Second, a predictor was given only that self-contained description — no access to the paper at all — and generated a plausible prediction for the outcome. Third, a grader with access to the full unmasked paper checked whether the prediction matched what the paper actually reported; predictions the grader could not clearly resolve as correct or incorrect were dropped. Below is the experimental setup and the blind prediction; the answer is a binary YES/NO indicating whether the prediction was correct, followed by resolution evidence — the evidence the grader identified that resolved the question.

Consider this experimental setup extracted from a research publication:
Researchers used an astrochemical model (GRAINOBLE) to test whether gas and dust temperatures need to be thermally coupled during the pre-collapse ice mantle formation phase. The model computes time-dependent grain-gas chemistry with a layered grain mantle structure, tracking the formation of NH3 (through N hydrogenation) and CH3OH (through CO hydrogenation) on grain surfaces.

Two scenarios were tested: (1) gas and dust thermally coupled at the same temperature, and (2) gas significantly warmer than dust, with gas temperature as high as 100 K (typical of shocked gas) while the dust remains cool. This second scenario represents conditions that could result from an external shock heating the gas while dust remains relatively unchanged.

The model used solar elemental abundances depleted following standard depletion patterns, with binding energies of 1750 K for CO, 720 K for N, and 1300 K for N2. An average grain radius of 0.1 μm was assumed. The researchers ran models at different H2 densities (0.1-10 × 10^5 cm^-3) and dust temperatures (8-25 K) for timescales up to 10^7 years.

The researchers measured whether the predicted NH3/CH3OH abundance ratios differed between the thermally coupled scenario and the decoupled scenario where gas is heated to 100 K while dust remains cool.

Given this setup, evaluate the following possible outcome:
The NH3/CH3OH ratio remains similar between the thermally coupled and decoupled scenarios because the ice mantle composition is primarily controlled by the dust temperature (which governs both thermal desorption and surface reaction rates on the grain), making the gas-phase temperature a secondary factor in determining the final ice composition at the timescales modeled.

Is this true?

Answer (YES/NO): YES